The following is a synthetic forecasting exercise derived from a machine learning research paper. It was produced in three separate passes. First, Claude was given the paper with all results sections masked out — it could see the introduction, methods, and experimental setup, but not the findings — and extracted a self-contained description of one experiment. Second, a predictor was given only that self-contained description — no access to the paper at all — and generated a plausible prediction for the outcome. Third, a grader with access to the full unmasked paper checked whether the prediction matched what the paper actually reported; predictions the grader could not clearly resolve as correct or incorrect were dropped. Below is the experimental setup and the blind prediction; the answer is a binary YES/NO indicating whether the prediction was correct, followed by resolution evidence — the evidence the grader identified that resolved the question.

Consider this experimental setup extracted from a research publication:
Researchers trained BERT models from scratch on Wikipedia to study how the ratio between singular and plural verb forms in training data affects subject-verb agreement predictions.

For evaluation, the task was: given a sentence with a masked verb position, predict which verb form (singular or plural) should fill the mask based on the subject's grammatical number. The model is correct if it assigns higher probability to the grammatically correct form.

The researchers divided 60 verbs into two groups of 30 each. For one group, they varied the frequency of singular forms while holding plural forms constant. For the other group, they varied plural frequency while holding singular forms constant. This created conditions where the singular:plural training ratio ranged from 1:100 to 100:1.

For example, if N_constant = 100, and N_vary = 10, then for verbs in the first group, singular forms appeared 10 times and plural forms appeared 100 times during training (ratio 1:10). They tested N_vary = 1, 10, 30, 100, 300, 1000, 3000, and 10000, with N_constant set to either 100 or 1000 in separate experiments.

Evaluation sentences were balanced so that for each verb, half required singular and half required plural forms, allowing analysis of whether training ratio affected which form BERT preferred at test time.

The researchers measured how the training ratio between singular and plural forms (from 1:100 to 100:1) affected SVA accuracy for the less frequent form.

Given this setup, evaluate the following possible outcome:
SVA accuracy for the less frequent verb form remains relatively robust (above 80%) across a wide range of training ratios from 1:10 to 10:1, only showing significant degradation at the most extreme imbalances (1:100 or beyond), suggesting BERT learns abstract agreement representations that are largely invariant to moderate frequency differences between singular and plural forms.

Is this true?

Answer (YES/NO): NO